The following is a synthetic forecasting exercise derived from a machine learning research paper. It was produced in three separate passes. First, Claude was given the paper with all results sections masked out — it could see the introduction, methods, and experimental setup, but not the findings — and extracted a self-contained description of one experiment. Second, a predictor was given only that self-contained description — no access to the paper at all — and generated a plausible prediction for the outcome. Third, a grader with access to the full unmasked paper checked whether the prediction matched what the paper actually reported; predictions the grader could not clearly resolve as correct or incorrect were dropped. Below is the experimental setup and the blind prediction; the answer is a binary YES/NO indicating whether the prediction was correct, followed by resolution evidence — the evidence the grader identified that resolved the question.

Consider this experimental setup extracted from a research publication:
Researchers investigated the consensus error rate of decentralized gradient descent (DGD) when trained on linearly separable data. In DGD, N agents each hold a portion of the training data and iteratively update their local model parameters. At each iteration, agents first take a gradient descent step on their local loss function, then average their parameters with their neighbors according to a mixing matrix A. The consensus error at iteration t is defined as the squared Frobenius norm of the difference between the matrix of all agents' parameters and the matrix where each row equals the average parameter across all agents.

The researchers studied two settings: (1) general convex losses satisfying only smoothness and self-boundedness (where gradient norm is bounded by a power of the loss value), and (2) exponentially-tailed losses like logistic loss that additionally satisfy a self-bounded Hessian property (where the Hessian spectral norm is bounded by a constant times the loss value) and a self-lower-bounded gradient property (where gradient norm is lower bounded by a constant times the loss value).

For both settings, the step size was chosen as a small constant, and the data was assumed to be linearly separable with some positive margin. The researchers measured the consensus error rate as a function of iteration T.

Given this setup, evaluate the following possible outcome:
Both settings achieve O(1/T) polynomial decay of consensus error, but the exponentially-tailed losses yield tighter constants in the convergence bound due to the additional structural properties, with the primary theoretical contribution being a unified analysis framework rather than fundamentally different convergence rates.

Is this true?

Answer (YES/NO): NO